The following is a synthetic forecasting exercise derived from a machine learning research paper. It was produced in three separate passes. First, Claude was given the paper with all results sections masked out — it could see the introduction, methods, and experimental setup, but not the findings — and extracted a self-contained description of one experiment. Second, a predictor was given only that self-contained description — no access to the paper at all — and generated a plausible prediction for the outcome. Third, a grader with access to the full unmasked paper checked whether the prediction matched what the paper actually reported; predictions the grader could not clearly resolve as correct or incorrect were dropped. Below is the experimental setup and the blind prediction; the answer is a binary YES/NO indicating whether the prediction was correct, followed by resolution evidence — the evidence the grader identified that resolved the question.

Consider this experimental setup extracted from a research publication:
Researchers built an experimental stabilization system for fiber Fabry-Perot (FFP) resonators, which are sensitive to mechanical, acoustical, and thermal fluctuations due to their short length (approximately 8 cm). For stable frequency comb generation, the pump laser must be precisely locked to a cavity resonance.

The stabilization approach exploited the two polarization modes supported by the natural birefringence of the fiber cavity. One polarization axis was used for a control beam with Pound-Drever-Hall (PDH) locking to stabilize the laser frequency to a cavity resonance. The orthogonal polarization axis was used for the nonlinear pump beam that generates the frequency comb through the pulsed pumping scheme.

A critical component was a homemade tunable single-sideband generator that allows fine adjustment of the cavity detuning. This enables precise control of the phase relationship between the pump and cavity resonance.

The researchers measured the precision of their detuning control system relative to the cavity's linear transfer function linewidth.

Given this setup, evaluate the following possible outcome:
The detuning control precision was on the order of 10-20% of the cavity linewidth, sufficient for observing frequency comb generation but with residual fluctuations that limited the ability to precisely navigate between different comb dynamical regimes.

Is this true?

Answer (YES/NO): NO